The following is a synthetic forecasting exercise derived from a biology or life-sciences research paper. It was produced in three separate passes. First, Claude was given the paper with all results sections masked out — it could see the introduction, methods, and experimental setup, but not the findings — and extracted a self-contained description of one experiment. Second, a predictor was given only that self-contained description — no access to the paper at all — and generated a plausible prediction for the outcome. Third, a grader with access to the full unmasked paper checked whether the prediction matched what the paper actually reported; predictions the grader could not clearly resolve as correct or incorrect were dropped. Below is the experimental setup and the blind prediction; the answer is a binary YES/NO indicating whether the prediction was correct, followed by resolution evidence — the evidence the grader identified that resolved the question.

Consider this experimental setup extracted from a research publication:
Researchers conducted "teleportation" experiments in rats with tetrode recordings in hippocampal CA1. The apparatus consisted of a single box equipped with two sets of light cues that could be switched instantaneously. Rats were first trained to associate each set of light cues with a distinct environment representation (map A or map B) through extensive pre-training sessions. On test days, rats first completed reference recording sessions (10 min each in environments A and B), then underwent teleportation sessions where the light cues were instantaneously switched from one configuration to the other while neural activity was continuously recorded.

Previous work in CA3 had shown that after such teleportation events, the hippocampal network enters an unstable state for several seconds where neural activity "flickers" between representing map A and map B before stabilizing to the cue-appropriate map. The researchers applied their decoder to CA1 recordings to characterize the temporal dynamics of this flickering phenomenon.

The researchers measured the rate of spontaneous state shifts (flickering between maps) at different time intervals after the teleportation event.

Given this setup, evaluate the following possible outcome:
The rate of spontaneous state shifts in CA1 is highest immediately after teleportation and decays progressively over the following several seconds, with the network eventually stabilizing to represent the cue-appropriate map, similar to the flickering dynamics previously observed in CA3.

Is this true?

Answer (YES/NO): NO